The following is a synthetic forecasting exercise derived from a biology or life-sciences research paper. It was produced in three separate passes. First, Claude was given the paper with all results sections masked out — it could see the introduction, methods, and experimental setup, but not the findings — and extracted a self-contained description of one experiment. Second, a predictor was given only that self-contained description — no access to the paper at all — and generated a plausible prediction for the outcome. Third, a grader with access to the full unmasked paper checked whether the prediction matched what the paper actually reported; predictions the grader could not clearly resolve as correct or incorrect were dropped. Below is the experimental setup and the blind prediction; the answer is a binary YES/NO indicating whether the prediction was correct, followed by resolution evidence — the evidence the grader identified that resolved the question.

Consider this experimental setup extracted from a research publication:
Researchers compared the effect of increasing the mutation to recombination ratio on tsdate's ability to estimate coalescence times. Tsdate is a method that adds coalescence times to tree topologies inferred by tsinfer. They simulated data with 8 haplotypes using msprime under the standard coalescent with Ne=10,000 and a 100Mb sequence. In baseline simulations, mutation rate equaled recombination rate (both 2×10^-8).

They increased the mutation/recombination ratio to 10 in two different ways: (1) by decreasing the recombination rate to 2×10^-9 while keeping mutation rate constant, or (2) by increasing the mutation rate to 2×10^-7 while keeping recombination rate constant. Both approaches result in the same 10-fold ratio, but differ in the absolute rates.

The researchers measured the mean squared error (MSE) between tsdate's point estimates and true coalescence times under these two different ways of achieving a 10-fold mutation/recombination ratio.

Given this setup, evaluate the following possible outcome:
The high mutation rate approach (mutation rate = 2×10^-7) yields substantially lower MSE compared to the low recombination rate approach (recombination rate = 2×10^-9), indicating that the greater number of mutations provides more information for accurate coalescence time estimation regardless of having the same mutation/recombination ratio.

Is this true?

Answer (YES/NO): NO